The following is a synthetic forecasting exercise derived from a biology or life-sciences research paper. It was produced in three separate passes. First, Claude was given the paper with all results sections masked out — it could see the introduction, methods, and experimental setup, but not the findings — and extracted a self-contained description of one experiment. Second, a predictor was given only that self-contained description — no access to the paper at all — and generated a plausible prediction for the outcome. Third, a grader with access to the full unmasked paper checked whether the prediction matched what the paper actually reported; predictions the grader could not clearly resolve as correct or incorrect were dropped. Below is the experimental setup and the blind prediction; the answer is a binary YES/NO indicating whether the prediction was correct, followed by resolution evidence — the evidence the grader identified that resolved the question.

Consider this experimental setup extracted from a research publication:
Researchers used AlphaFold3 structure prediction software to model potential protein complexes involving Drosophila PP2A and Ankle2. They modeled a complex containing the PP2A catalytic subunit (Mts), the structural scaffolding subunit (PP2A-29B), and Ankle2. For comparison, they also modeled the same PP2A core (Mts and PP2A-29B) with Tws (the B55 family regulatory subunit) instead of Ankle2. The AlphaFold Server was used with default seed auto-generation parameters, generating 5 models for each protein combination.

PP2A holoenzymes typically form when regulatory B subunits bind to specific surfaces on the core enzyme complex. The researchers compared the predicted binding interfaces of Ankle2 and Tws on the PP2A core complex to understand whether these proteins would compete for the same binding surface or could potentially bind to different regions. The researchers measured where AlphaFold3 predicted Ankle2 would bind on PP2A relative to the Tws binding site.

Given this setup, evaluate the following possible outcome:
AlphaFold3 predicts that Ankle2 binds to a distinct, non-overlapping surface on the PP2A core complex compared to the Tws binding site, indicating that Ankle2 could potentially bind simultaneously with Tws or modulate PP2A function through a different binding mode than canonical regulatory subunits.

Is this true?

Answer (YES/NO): NO